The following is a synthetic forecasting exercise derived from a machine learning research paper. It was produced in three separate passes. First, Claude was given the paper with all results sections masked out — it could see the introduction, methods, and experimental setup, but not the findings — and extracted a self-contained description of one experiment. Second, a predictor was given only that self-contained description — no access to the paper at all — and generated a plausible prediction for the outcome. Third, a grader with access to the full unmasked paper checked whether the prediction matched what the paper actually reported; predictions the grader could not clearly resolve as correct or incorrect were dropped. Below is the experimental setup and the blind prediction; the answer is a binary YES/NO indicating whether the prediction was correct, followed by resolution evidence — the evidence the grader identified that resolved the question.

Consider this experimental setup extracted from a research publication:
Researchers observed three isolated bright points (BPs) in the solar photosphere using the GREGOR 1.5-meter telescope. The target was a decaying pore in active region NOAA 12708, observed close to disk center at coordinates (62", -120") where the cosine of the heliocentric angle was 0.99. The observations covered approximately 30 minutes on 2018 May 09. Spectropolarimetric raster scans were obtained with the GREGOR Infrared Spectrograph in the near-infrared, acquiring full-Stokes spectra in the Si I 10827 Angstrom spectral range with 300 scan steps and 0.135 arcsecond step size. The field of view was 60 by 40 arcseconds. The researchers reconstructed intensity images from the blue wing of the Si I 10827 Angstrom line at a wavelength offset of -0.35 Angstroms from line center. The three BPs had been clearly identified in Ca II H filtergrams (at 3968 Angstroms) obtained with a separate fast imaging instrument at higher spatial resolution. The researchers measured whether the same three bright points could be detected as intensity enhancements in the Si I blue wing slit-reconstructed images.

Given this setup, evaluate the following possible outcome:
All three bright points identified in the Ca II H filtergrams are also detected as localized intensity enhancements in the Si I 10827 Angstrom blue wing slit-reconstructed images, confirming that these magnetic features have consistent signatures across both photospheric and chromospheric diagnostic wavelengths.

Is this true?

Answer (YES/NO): NO